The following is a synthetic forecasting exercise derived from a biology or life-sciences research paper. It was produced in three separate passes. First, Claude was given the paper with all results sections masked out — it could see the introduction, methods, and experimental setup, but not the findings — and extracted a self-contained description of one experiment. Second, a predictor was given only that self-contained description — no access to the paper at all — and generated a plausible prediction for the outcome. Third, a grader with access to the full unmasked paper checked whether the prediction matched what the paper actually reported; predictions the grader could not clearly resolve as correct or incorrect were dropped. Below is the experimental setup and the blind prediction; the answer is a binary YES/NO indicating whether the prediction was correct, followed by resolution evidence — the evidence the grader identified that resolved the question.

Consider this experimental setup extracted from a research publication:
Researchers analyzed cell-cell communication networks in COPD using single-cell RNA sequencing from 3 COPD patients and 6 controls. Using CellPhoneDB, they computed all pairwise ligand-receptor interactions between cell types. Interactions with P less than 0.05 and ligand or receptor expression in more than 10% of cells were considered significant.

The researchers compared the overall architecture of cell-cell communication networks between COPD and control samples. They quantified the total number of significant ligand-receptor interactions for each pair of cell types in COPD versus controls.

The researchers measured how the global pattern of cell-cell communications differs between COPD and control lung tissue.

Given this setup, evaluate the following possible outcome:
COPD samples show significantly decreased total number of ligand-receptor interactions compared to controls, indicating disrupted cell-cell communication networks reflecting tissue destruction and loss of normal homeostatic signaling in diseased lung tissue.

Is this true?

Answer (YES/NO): NO